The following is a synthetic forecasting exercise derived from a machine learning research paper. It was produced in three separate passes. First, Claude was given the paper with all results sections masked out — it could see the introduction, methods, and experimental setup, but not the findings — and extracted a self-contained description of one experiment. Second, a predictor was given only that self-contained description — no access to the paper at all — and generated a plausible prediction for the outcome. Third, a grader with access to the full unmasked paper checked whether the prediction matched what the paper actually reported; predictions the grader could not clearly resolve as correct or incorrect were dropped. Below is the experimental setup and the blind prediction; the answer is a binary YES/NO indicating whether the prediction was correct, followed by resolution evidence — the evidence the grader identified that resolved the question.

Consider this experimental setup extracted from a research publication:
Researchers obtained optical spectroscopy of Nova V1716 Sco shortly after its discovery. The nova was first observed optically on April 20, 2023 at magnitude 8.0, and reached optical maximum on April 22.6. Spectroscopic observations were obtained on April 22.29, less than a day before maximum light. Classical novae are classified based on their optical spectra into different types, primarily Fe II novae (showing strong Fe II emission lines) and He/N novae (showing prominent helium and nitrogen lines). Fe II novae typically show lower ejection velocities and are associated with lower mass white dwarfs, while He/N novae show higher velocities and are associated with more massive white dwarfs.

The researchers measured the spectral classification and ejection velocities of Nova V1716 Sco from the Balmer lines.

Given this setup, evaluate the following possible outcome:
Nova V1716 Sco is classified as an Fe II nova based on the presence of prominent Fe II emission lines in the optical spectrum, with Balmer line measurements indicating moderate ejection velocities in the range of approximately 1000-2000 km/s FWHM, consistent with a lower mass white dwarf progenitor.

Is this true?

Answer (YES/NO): NO